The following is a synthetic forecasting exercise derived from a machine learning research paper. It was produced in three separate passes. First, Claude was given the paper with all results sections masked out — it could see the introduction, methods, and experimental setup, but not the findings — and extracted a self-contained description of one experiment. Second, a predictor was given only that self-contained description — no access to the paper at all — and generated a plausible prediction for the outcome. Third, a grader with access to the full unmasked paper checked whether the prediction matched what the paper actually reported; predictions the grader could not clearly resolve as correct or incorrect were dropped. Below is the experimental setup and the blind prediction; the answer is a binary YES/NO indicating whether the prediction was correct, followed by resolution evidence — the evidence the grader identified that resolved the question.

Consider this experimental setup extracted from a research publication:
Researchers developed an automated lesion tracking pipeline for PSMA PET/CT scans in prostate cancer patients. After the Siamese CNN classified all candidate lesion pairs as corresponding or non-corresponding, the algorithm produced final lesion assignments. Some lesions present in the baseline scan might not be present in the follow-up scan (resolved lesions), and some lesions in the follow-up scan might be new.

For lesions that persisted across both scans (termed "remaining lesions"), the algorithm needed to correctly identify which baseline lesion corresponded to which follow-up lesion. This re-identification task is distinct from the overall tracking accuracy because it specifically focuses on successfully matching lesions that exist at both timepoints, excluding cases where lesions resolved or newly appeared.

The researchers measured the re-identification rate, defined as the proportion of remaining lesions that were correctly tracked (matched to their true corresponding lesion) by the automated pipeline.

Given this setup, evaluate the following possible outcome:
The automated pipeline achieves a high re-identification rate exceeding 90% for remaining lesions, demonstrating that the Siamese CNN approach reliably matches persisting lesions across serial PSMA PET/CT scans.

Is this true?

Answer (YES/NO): NO